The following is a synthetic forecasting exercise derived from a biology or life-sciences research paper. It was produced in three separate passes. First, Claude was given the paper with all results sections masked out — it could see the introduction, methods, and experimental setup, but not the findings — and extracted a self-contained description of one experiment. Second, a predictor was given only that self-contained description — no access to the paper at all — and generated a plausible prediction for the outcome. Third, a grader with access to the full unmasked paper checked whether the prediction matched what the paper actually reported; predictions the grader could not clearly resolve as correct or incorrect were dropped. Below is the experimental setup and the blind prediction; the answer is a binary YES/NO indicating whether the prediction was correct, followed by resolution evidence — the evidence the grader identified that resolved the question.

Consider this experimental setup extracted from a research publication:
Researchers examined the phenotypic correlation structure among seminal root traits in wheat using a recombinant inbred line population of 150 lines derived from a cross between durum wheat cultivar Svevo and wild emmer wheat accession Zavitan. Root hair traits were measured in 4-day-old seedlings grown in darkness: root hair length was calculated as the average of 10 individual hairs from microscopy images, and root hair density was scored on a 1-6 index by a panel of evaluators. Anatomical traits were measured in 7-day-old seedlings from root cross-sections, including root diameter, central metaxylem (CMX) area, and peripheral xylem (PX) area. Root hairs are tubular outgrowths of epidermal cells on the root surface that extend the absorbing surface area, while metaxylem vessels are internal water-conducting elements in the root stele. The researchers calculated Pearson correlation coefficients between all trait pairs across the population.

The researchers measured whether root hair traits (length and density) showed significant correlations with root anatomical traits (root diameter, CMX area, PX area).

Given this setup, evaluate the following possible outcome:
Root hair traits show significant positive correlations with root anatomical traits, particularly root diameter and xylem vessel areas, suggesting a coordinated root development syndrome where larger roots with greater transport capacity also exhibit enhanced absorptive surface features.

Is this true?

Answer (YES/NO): NO